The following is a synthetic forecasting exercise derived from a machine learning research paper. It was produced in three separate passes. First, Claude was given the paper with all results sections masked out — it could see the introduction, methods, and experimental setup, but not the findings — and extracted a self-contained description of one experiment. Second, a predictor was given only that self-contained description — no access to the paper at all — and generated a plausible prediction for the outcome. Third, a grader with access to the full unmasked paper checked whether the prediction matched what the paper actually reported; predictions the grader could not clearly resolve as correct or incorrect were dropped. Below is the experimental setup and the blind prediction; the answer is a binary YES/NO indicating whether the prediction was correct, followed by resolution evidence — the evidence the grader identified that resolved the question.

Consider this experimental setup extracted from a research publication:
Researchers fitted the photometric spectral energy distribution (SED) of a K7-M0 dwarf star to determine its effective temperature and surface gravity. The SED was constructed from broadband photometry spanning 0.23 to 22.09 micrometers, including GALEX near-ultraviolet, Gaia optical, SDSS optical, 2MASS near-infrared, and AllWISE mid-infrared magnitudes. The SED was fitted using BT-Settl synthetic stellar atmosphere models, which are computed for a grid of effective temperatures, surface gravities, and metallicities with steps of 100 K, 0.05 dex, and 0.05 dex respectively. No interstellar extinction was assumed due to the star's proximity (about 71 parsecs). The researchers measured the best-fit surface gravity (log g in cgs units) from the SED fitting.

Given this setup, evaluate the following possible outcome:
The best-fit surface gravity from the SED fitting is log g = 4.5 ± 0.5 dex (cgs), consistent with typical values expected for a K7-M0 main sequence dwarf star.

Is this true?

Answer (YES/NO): NO